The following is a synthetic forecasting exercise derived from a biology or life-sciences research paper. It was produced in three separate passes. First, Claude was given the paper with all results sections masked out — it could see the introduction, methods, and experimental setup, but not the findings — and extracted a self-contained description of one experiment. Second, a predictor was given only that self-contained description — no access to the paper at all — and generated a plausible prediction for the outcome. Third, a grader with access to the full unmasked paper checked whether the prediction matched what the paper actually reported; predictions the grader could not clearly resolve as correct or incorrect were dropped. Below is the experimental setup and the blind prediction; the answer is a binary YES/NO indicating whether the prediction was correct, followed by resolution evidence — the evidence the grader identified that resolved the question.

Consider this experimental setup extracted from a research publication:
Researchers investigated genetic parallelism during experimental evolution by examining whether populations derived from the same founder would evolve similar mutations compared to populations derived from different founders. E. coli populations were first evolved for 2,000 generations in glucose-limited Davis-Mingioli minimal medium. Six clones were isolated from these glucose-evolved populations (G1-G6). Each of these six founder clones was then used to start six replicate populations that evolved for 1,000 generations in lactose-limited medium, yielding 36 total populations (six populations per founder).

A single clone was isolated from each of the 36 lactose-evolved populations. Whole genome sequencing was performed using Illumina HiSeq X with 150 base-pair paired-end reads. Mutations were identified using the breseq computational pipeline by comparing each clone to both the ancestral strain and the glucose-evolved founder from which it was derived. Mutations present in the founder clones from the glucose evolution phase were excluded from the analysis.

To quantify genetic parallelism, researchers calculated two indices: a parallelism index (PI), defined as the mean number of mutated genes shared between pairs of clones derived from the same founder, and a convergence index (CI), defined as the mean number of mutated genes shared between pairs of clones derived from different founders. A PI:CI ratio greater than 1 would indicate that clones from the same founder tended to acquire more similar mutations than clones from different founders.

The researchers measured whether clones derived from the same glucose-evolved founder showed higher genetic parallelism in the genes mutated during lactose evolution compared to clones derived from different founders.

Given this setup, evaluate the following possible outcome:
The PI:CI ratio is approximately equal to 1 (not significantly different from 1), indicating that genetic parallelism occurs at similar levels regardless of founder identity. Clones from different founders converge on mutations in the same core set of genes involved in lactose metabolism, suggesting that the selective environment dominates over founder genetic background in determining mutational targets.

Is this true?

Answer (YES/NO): YES